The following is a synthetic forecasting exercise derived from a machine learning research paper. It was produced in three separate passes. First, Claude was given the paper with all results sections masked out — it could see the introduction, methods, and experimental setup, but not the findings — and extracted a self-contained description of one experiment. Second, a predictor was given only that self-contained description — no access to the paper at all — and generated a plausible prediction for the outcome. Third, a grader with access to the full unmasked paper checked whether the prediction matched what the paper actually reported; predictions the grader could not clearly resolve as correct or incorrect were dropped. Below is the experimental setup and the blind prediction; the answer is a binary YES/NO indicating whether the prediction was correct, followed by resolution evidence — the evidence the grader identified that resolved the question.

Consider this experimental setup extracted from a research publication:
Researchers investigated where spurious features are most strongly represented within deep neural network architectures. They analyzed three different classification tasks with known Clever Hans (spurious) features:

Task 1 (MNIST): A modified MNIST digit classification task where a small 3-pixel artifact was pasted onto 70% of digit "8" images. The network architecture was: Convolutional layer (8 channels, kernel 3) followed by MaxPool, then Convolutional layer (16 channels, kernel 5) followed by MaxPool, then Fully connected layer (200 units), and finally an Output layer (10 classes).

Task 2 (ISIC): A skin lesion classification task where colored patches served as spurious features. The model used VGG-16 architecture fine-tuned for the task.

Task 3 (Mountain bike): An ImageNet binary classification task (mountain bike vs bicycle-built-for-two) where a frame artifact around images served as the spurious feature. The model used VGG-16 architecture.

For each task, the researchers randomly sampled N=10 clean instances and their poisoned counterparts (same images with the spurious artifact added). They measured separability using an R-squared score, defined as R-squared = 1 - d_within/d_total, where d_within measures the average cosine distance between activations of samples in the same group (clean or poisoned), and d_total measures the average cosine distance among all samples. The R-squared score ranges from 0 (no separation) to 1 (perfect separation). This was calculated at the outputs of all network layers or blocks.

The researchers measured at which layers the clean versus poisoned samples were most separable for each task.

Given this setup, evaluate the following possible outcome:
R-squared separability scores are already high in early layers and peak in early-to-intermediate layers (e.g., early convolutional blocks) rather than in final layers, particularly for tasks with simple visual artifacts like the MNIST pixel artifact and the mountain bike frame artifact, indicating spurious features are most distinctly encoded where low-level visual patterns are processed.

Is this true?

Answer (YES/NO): NO